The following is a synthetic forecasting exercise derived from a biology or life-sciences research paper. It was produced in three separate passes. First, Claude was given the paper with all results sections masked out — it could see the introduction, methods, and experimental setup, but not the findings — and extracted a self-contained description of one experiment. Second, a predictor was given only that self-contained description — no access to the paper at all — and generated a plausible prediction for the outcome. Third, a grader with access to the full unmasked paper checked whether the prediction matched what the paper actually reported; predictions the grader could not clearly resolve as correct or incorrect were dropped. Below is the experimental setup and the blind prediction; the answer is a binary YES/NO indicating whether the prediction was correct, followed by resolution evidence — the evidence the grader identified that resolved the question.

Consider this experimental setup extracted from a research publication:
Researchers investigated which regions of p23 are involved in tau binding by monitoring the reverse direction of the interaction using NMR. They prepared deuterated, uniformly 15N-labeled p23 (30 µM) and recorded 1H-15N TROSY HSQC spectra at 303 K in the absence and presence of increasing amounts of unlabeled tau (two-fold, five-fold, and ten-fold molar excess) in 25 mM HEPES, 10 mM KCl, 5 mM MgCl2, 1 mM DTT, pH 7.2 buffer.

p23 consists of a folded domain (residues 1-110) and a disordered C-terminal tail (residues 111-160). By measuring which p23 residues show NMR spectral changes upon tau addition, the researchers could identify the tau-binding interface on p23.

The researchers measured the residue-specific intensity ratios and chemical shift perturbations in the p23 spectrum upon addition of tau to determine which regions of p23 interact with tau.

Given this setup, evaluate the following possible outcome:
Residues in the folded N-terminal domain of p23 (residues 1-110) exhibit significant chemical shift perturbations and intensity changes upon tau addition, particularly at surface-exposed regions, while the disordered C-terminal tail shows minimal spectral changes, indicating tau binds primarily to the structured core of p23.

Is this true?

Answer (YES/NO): NO